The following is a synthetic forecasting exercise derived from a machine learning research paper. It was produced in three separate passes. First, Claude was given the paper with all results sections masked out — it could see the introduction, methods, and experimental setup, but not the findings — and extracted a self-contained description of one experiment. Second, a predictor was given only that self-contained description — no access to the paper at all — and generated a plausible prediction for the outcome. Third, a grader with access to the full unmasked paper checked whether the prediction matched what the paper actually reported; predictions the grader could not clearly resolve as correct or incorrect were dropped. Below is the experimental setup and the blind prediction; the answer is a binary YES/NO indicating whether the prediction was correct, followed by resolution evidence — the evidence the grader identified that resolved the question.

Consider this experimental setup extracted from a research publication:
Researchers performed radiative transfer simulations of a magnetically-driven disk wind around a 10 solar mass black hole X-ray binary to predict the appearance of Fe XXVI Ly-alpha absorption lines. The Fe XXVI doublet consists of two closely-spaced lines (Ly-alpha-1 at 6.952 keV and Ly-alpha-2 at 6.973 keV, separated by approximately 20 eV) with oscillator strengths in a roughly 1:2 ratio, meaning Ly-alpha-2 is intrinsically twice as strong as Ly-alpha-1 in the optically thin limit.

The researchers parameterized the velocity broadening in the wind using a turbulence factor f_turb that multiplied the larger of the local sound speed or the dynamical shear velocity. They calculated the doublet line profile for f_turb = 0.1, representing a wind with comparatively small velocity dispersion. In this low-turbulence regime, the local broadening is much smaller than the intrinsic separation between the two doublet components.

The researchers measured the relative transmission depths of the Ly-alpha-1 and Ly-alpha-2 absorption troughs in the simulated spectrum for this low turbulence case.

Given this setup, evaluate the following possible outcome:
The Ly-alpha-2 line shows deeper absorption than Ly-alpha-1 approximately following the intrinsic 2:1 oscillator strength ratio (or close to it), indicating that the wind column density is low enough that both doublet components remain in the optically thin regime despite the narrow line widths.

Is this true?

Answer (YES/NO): NO